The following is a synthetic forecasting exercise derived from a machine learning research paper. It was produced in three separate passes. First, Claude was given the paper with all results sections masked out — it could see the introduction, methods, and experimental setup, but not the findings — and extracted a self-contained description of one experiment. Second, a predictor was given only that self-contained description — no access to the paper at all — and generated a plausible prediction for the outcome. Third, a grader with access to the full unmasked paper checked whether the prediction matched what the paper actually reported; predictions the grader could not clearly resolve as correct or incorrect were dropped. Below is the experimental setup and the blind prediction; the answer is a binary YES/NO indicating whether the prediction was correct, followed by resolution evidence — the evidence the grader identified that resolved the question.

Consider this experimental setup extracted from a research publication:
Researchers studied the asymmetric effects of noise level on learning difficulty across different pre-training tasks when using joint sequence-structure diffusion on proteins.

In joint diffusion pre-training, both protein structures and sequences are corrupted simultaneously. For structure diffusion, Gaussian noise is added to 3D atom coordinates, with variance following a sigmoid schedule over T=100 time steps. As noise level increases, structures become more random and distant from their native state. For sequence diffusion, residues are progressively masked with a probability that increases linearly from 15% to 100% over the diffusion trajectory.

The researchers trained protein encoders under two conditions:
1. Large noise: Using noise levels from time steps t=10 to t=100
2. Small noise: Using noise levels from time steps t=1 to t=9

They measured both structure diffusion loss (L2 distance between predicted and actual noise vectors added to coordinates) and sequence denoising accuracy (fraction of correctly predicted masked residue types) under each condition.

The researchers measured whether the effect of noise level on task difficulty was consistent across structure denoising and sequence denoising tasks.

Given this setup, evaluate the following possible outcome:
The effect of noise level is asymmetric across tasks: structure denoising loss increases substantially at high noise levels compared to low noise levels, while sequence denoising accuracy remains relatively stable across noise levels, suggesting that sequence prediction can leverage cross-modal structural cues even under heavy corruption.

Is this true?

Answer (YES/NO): NO